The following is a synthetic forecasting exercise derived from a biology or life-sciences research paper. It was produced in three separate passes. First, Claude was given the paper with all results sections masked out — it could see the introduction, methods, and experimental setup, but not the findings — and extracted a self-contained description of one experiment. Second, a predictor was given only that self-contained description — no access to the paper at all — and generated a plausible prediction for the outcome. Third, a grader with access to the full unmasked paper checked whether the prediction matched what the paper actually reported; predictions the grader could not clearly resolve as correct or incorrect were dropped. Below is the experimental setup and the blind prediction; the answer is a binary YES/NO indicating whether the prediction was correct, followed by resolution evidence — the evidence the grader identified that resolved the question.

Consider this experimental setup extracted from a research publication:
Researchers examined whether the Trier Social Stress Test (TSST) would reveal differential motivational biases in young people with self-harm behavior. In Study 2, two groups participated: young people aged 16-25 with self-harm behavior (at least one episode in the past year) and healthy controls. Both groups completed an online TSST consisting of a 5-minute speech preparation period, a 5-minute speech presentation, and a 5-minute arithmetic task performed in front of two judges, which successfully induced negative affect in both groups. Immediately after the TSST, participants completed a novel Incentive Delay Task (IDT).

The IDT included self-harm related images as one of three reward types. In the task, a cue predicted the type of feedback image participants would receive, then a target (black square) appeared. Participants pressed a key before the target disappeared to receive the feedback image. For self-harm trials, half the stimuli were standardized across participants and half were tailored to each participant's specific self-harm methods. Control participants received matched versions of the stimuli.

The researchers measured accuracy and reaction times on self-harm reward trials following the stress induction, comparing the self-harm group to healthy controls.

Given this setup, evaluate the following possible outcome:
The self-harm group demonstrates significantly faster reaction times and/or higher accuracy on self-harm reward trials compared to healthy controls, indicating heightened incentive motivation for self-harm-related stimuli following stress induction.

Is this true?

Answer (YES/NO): NO